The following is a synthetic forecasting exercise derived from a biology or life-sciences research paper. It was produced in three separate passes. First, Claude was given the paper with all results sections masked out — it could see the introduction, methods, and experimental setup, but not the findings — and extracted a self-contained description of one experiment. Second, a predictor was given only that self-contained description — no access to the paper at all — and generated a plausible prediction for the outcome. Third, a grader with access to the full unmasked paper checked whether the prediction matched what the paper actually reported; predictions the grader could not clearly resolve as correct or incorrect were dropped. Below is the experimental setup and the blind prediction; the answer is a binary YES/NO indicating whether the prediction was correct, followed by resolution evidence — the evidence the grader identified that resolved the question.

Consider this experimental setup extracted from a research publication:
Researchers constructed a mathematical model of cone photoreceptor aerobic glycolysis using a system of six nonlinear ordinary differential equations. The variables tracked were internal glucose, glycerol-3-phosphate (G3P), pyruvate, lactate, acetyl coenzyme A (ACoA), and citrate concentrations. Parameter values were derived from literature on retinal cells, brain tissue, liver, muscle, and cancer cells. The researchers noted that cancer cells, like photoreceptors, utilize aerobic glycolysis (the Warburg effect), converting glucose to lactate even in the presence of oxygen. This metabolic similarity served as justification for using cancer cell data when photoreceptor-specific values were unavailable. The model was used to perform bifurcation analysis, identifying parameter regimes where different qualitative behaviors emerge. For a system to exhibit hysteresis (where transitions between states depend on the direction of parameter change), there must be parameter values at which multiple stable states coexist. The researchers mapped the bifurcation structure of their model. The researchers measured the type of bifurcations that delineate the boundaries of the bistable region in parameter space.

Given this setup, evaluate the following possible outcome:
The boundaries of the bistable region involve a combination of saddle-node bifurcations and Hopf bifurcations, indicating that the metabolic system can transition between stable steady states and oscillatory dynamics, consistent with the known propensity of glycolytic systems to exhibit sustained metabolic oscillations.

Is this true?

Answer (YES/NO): NO